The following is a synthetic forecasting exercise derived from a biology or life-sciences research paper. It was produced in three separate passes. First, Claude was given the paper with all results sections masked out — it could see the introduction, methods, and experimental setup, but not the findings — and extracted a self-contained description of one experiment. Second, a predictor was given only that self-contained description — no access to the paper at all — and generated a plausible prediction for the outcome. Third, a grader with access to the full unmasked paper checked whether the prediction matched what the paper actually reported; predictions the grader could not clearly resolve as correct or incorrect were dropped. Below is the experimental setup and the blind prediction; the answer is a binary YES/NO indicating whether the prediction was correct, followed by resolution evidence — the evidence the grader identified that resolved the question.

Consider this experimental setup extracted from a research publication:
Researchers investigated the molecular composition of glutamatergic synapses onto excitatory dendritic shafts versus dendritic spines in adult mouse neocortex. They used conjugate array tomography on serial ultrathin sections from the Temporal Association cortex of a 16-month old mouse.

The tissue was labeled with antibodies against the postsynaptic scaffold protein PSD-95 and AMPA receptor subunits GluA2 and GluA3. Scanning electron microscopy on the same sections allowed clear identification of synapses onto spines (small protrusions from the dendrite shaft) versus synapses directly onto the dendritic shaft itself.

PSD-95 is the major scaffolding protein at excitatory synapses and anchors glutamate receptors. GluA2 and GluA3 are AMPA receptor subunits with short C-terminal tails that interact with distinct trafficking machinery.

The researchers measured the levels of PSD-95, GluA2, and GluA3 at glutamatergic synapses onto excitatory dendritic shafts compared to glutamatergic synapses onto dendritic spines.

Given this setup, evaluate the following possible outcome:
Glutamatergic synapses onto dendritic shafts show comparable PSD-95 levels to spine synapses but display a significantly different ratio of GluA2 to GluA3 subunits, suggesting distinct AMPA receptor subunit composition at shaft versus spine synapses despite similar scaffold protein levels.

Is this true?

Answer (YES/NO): NO